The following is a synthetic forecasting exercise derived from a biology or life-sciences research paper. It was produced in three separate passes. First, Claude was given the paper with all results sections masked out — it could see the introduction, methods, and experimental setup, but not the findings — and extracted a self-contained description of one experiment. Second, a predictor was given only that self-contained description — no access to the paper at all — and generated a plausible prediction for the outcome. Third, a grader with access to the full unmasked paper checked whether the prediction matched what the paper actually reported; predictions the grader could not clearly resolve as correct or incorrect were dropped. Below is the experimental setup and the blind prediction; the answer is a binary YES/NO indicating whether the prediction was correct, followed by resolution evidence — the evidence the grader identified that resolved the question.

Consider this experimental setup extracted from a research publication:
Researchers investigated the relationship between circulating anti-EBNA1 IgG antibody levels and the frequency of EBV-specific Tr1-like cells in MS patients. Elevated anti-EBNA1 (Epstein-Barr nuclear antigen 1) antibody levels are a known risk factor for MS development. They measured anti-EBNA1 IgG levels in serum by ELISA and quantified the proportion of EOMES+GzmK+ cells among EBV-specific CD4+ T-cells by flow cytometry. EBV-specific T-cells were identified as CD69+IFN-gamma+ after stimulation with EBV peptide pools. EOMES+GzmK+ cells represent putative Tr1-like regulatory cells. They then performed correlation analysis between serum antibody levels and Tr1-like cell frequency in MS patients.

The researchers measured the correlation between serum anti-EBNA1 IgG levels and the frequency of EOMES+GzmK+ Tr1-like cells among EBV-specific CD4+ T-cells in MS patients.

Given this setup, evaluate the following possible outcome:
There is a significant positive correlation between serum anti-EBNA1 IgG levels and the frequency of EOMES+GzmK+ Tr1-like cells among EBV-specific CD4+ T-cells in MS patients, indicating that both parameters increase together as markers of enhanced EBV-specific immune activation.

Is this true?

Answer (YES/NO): YES